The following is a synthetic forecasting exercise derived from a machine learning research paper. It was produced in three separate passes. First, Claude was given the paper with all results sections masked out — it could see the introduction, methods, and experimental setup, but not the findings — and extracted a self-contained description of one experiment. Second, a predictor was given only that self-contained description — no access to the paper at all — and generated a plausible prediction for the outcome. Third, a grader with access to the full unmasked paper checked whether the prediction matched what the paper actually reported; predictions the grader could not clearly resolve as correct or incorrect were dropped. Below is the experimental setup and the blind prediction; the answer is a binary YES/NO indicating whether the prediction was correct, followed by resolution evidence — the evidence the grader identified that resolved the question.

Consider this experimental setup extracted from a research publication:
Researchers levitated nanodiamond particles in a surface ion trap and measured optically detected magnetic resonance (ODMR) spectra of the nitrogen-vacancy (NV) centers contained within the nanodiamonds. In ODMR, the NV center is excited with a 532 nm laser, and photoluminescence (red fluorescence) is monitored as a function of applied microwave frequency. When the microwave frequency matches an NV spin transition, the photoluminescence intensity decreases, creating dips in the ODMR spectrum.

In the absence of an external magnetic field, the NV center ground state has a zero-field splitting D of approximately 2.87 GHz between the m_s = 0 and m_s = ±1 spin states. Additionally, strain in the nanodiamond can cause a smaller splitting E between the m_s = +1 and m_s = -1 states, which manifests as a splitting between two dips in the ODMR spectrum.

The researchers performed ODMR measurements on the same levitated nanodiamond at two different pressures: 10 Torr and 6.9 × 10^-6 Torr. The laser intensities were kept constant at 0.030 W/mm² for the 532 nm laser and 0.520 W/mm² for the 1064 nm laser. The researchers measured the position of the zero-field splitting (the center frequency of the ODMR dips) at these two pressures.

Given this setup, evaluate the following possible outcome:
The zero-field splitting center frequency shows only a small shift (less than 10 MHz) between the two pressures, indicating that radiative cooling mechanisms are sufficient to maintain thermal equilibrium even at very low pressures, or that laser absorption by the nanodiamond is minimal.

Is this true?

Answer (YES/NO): YES